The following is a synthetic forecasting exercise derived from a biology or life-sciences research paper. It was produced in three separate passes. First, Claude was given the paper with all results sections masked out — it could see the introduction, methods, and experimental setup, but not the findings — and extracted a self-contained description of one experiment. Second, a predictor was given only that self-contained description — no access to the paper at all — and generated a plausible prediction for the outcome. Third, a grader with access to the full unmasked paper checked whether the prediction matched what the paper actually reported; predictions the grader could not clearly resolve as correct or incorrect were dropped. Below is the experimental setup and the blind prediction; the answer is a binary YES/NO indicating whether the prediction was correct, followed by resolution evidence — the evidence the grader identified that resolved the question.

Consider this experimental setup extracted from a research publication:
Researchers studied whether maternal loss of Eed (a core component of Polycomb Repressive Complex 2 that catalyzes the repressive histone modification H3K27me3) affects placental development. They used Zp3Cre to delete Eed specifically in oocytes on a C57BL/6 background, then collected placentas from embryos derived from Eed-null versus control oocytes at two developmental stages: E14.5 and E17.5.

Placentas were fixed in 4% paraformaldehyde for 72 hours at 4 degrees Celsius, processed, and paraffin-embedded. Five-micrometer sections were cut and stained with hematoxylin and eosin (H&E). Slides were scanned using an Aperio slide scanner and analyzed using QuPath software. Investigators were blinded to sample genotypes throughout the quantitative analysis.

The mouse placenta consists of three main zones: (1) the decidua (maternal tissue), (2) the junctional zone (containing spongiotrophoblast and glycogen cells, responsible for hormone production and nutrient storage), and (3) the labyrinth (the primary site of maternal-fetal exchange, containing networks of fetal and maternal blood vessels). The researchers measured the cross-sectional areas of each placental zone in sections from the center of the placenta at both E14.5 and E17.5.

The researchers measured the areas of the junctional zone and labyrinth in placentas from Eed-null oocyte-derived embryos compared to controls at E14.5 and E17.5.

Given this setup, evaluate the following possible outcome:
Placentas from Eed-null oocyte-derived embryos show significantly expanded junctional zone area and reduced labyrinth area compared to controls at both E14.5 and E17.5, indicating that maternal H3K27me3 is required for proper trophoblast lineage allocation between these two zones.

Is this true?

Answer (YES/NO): NO